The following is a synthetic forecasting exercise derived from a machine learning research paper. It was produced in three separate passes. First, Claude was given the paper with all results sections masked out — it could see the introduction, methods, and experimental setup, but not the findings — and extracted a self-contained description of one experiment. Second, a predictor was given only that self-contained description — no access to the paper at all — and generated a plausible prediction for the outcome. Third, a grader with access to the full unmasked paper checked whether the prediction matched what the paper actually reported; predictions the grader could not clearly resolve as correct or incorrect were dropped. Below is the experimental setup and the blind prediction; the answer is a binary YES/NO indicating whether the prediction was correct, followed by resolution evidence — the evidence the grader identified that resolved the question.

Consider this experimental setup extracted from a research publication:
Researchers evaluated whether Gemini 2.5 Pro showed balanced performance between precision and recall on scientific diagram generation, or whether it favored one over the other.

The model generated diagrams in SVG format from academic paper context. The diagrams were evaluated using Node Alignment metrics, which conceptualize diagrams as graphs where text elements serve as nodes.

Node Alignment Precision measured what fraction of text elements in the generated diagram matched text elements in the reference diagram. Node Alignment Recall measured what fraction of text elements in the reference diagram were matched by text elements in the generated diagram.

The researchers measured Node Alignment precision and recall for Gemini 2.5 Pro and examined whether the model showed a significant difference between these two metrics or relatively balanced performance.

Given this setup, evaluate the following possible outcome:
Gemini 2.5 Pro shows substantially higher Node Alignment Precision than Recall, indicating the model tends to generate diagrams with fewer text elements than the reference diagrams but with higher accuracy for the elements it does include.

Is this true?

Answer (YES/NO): NO